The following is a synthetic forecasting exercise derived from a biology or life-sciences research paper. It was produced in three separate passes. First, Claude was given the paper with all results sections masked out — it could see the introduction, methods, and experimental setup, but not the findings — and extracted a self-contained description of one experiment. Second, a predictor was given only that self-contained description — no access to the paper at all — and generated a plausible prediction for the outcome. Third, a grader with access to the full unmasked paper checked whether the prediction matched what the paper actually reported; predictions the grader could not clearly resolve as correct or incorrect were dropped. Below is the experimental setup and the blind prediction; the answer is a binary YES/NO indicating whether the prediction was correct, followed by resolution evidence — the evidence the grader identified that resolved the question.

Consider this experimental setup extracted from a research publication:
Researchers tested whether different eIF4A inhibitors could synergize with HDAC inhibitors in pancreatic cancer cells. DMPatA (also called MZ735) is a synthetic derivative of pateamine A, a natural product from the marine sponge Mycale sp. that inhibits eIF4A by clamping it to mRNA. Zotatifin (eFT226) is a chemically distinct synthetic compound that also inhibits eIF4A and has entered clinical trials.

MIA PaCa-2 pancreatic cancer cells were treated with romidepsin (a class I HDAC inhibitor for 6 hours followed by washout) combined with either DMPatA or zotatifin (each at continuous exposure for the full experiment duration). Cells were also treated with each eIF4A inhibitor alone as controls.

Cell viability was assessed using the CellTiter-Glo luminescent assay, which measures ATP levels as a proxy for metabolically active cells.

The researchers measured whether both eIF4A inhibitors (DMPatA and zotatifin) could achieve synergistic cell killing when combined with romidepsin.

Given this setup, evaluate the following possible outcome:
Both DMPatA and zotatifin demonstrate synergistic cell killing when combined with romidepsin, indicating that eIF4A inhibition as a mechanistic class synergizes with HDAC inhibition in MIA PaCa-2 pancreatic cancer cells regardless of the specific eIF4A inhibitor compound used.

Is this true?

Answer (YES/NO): NO